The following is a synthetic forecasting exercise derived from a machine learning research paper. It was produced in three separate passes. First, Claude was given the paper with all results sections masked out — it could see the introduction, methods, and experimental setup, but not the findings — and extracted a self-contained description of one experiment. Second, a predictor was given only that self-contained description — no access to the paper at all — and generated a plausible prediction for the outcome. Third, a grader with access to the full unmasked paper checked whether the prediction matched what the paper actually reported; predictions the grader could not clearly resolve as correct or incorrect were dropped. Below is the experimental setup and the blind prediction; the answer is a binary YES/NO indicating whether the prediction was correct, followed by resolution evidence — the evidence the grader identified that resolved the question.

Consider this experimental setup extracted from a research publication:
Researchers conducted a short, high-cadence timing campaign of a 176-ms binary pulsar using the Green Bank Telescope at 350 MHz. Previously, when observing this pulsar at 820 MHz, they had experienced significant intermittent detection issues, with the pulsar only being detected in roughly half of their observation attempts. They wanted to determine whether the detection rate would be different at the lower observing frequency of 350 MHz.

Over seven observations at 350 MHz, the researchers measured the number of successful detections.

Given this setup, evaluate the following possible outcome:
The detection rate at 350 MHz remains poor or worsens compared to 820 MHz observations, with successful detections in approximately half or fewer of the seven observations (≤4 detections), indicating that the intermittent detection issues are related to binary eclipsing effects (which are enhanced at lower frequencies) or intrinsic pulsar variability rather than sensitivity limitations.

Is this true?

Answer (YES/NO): NO